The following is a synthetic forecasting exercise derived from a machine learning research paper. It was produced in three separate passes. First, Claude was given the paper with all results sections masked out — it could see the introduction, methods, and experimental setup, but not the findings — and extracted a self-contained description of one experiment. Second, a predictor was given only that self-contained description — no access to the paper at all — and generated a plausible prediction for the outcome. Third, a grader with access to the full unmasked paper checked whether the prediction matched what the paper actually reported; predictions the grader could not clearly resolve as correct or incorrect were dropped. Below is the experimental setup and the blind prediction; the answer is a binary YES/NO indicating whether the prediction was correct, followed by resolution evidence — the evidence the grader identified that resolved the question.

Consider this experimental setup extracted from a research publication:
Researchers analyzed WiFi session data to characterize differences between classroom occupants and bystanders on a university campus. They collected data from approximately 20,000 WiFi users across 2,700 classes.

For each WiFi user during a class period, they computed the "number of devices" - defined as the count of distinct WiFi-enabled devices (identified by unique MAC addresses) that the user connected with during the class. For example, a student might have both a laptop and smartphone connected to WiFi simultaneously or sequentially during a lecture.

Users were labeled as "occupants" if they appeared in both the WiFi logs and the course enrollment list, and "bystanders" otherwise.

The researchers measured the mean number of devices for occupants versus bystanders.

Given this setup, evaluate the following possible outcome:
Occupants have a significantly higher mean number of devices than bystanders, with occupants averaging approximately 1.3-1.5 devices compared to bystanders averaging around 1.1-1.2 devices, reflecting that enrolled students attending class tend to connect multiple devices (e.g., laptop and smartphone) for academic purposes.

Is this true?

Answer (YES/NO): NO